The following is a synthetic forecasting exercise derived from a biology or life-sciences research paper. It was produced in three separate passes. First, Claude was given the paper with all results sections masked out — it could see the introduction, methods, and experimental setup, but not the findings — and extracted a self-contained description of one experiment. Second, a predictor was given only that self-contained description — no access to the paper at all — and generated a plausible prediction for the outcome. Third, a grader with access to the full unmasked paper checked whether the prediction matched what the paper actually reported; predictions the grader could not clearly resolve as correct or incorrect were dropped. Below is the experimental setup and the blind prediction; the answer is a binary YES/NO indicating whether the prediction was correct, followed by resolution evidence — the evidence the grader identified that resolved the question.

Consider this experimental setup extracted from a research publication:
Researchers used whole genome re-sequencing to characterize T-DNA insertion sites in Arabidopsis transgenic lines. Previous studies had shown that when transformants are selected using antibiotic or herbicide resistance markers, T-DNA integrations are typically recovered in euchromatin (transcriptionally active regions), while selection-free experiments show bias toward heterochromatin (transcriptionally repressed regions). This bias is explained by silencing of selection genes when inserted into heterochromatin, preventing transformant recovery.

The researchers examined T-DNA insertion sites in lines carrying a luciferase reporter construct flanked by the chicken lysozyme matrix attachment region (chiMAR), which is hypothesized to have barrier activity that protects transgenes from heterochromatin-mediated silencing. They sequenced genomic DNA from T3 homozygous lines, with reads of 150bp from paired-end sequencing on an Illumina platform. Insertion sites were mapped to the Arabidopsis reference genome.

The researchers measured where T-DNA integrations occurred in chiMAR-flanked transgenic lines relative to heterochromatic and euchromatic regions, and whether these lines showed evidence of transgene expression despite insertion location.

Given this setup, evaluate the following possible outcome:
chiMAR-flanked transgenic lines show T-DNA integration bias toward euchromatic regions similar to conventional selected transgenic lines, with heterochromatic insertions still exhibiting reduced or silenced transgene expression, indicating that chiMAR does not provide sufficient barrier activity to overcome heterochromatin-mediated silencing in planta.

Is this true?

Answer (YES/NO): NO